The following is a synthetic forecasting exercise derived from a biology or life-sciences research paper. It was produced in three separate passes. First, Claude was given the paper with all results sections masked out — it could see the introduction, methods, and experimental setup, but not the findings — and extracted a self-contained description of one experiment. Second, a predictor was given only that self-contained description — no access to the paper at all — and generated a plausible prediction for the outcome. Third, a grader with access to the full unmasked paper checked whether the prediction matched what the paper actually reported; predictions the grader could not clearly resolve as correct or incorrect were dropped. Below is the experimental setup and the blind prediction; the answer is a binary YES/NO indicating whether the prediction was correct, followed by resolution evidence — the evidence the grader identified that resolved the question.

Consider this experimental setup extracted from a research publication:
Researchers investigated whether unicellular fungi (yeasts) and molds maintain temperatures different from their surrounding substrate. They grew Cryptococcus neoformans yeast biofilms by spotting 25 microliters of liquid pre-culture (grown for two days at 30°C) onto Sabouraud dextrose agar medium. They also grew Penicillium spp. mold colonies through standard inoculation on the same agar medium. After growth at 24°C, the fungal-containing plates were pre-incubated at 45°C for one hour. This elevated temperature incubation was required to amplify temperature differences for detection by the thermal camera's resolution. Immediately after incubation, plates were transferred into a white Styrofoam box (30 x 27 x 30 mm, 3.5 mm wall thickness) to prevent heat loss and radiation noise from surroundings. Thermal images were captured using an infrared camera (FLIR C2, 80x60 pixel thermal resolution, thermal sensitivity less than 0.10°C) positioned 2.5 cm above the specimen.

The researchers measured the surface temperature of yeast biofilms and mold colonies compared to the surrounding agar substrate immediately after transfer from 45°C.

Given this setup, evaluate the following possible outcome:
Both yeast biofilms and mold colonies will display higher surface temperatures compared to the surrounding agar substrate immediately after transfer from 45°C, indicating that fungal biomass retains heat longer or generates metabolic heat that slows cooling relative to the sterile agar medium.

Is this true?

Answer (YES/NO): NO